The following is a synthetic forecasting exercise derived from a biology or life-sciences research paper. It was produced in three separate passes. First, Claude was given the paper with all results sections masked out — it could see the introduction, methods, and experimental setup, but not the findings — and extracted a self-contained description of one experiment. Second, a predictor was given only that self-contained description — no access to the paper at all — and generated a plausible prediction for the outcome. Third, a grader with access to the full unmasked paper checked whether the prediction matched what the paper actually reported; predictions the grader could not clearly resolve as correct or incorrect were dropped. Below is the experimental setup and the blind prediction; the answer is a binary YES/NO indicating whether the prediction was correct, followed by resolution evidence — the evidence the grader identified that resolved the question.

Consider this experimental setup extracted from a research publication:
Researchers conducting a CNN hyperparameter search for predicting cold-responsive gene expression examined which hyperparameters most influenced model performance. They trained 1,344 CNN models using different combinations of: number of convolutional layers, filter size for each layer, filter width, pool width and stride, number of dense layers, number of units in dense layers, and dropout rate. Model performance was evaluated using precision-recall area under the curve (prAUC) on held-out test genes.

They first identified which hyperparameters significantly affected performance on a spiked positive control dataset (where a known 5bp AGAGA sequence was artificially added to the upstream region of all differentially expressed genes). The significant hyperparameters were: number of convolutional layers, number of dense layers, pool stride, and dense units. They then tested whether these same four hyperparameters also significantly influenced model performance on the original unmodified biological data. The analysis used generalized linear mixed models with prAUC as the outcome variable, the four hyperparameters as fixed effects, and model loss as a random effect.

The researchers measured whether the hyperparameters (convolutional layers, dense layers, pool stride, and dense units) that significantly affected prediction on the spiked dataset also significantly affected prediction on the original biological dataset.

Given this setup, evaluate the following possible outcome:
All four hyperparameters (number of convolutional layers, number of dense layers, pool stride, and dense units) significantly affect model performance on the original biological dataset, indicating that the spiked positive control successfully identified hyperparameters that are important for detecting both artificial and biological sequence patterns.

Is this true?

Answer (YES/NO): YES